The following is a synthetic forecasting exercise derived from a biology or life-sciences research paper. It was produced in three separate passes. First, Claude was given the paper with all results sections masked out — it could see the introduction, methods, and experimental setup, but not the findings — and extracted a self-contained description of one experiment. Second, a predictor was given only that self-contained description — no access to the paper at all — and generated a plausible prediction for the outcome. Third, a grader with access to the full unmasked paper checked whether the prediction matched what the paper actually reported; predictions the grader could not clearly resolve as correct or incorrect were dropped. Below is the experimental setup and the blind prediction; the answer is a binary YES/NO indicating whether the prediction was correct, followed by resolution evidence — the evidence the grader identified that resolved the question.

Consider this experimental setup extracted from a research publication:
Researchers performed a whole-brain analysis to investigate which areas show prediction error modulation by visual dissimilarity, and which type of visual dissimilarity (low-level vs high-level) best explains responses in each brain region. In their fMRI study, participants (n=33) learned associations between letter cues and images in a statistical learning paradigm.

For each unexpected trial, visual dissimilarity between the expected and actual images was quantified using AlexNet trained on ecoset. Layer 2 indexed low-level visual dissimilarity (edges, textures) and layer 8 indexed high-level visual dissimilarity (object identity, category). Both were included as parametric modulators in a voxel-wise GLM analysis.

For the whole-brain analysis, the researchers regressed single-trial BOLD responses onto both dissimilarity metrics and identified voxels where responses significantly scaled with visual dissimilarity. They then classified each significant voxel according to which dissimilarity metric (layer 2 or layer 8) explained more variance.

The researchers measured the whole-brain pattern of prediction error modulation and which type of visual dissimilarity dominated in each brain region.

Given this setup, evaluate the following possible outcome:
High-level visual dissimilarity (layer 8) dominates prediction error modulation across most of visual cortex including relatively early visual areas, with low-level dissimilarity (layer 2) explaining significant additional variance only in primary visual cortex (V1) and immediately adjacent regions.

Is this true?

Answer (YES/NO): NO